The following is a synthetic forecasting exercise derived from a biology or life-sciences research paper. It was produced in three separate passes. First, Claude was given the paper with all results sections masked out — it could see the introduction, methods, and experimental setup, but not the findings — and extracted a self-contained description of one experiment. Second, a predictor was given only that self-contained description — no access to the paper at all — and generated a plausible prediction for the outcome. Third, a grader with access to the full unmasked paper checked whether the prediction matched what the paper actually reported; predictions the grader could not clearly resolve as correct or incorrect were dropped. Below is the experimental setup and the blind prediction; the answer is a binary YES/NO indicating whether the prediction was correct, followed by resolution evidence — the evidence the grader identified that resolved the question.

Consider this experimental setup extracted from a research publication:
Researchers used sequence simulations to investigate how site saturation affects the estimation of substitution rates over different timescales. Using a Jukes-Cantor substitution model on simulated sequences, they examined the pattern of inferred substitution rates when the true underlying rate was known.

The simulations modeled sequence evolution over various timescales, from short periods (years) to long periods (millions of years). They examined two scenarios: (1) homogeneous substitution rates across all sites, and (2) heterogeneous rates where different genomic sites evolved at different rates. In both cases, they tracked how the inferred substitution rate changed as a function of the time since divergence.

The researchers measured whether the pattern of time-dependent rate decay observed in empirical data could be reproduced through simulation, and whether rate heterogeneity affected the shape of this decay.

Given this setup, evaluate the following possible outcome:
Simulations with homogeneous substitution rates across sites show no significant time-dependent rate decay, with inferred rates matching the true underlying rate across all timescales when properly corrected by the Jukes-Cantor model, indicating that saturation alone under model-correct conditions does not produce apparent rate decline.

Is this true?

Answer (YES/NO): NO